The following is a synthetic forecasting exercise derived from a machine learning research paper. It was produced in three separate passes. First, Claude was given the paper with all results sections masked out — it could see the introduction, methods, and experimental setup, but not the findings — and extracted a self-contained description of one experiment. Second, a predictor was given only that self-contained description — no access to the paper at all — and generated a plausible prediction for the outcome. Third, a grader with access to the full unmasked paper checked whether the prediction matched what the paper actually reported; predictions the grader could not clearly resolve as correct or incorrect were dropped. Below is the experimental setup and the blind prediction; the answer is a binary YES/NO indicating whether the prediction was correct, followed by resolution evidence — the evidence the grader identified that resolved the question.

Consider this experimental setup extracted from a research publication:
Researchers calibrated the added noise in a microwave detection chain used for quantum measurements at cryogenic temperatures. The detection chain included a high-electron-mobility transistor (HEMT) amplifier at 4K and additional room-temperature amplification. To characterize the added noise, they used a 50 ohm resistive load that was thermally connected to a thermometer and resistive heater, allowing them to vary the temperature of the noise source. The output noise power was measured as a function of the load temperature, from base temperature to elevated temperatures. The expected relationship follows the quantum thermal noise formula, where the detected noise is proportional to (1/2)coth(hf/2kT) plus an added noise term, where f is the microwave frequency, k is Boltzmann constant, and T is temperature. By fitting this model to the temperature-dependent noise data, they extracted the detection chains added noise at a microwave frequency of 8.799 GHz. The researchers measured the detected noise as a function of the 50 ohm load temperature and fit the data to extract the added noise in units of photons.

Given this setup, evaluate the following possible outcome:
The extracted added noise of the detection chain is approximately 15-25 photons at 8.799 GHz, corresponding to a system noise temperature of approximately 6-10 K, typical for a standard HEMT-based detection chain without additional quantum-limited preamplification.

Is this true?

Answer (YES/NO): NO